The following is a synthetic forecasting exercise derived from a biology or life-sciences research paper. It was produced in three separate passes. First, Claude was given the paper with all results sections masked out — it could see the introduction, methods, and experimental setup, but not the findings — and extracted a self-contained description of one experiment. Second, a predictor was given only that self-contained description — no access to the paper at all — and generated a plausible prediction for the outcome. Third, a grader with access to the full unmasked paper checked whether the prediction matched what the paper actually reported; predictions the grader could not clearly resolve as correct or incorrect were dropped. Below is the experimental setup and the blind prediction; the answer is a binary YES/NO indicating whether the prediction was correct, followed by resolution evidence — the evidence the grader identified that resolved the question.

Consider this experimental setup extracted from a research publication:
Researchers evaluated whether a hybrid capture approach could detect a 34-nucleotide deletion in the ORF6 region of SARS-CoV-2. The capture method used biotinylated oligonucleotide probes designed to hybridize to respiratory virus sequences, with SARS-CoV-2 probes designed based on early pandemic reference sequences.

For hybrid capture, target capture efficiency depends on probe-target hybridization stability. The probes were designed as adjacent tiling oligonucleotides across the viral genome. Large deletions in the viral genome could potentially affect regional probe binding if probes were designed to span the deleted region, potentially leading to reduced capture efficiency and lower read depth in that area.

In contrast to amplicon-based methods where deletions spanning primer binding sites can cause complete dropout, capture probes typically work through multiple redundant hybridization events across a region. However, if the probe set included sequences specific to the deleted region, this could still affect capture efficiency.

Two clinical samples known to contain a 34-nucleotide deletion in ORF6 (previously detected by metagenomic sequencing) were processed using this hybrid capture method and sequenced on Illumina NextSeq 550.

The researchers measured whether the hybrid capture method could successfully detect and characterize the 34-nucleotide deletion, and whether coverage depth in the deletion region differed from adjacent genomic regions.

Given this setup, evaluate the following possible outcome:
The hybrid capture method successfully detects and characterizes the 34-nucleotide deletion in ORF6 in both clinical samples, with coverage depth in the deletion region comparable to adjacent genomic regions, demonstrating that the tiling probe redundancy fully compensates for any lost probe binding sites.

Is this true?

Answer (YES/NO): NO